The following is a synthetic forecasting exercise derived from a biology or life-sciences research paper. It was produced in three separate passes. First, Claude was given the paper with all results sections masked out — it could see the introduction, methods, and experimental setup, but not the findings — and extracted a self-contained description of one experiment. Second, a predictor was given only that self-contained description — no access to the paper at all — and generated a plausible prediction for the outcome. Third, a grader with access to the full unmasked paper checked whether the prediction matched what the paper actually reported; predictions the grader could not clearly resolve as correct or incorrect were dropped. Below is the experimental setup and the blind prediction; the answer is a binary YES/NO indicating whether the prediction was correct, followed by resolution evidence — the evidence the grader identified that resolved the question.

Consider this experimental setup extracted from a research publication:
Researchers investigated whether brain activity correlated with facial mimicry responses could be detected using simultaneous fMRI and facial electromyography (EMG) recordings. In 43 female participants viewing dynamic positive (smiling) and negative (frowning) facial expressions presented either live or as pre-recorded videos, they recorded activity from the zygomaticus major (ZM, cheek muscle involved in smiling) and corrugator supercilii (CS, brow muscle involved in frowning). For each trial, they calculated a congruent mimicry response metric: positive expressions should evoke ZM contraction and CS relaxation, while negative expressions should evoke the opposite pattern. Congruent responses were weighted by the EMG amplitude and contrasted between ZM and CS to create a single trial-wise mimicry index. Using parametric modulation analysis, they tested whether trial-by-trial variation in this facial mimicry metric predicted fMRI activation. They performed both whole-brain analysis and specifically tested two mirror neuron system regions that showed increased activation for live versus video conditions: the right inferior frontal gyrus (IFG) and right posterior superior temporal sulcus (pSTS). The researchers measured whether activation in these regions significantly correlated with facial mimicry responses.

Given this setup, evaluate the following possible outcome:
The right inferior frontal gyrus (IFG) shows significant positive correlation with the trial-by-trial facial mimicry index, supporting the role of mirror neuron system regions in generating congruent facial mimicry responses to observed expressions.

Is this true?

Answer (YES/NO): YES